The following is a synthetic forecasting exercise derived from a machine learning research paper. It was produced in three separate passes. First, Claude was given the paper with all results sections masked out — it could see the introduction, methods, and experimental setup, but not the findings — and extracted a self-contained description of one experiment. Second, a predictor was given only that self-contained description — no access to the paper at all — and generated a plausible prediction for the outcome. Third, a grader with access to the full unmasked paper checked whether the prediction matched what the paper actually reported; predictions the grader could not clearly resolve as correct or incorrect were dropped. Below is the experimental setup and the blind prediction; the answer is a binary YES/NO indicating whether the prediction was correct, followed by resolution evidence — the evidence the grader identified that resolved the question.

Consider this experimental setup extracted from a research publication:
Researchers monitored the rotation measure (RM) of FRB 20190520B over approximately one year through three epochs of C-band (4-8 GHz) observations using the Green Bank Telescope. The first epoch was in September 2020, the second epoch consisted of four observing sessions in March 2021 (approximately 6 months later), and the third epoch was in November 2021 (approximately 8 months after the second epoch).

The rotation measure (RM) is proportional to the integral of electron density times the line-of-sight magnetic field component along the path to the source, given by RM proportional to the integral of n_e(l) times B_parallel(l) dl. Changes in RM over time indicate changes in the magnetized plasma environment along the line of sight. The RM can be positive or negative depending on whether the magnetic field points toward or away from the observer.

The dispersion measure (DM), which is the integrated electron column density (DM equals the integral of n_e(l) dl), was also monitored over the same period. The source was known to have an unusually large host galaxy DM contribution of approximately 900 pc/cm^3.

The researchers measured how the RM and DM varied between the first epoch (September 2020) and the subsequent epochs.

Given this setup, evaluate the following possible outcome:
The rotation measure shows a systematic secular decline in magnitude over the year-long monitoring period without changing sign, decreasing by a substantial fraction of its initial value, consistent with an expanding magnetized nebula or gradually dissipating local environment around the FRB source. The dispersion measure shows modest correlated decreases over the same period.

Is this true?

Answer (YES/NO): NO